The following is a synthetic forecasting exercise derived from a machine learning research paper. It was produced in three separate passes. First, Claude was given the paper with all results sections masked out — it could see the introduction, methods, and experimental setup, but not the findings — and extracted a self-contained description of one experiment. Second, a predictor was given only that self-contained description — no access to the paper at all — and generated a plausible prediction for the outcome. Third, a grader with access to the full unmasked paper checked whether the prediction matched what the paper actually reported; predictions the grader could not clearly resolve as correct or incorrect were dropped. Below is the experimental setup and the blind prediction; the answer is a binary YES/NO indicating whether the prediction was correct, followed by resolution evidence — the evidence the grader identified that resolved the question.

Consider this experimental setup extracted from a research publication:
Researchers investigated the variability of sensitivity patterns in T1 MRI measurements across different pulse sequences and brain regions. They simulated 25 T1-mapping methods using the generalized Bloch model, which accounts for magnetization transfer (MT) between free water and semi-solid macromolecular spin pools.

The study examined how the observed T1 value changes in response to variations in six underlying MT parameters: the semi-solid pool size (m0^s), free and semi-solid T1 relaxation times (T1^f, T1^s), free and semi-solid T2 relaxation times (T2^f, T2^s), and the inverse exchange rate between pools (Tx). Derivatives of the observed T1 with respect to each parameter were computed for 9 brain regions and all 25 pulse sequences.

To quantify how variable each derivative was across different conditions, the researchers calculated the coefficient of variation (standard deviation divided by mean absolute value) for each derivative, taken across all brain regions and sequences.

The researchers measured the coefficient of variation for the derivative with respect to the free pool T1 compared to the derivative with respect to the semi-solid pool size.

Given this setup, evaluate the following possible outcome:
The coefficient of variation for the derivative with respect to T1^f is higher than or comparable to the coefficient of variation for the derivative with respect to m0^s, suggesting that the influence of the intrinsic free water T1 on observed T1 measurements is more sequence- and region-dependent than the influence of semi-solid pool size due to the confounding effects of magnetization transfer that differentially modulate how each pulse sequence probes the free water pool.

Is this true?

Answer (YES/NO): NO